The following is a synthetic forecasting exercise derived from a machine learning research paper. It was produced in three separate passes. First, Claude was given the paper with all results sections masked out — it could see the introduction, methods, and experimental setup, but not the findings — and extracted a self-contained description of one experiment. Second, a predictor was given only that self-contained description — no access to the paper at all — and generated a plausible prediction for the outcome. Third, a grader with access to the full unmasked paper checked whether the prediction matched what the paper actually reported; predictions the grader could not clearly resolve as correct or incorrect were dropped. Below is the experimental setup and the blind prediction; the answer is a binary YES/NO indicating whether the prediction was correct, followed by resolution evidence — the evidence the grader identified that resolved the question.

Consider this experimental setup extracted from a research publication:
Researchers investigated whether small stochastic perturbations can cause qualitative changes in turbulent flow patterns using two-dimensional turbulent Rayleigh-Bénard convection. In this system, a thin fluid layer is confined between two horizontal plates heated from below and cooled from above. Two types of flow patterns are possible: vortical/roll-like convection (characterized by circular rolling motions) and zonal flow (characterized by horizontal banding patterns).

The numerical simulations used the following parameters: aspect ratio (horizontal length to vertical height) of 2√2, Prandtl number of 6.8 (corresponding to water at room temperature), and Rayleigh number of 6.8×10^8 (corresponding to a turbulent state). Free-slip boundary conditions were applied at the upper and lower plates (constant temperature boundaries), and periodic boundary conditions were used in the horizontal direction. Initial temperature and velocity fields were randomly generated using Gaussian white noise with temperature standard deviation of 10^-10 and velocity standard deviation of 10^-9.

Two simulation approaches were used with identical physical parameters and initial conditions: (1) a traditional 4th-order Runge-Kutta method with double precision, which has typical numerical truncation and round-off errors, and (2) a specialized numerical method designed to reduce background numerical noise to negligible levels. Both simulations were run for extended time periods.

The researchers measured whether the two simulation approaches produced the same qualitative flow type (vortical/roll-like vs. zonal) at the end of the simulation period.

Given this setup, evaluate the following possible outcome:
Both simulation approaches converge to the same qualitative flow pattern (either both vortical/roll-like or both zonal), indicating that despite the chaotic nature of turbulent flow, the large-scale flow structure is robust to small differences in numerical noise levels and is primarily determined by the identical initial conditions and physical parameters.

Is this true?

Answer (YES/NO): NO